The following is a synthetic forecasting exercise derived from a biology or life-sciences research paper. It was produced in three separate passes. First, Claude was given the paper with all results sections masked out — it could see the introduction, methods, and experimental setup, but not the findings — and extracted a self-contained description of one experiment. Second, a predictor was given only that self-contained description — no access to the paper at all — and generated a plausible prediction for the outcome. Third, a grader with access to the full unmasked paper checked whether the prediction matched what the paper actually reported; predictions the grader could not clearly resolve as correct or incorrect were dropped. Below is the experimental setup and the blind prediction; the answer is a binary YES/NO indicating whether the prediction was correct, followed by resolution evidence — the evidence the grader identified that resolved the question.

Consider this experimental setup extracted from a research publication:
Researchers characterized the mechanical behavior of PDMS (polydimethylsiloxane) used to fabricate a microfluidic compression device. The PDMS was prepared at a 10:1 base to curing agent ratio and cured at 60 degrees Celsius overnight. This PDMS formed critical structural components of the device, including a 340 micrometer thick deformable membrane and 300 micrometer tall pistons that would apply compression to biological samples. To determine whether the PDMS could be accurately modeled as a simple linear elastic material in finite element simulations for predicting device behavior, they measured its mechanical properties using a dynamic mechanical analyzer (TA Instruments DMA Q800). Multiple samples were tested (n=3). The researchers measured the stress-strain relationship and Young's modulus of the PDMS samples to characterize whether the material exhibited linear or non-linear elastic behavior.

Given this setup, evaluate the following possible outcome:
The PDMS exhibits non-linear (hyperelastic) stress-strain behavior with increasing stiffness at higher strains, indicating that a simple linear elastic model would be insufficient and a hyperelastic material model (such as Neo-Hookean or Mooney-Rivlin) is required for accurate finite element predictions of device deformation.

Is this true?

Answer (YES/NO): NO